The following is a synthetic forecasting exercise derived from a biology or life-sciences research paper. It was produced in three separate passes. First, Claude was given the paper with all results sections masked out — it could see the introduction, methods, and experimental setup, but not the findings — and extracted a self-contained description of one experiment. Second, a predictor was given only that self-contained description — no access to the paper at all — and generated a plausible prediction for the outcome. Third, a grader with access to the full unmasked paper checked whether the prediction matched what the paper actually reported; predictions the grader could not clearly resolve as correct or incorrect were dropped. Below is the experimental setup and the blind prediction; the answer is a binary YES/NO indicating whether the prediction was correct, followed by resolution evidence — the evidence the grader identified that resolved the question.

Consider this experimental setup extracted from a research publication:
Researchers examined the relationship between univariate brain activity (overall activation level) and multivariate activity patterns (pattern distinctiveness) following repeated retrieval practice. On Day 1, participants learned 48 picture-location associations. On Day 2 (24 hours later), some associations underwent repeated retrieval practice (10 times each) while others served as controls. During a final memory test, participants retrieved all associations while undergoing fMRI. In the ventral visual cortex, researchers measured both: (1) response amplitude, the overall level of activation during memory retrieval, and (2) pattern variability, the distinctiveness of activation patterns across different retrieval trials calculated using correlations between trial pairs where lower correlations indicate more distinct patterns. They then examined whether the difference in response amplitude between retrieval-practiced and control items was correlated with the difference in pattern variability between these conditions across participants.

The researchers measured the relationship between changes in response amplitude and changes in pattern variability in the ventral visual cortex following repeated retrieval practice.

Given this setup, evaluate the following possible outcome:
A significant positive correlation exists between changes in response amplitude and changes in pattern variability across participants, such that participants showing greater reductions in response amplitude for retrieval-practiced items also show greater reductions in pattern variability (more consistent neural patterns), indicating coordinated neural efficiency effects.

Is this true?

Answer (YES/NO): NO